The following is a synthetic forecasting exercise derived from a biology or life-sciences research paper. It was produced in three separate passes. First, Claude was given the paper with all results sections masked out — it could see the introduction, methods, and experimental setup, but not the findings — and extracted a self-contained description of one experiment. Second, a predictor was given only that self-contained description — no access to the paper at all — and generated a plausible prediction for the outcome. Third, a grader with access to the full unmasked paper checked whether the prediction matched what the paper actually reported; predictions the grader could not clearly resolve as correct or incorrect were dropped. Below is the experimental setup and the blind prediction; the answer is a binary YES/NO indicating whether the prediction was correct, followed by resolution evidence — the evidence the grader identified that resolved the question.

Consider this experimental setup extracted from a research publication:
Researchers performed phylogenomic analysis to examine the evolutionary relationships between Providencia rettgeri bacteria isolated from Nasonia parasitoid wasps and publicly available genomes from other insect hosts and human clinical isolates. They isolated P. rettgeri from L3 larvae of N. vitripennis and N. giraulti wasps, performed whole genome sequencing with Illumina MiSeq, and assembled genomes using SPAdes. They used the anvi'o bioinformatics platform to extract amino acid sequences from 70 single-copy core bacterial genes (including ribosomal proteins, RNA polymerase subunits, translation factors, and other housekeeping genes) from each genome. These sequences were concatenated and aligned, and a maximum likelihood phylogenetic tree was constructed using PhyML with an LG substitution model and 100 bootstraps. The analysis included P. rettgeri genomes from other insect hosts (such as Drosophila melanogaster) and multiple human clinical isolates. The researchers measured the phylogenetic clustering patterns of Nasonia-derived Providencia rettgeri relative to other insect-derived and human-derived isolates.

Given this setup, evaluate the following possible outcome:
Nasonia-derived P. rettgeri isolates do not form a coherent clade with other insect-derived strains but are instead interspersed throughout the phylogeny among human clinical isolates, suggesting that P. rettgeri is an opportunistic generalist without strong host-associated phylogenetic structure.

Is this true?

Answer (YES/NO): NO